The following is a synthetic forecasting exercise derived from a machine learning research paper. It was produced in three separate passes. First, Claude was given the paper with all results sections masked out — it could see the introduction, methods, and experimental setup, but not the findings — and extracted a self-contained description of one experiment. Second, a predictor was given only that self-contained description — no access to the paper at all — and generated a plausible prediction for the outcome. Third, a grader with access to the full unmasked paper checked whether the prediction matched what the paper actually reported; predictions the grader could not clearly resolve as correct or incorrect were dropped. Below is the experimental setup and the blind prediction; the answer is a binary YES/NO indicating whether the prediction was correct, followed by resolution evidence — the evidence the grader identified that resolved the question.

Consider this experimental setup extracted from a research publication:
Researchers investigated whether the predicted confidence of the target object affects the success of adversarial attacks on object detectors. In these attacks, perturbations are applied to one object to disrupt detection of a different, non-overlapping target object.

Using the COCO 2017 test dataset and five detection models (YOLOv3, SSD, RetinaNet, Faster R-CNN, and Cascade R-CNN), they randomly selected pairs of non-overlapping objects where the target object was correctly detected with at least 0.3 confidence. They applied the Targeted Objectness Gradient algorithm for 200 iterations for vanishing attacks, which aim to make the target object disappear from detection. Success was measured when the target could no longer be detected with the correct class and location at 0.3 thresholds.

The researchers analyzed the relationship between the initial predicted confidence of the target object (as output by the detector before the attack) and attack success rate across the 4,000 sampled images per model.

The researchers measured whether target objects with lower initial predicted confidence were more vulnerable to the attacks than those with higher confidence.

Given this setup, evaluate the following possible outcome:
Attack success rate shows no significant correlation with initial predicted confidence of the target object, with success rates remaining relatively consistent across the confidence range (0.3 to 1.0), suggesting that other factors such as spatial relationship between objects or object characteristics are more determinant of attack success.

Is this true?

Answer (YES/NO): NO